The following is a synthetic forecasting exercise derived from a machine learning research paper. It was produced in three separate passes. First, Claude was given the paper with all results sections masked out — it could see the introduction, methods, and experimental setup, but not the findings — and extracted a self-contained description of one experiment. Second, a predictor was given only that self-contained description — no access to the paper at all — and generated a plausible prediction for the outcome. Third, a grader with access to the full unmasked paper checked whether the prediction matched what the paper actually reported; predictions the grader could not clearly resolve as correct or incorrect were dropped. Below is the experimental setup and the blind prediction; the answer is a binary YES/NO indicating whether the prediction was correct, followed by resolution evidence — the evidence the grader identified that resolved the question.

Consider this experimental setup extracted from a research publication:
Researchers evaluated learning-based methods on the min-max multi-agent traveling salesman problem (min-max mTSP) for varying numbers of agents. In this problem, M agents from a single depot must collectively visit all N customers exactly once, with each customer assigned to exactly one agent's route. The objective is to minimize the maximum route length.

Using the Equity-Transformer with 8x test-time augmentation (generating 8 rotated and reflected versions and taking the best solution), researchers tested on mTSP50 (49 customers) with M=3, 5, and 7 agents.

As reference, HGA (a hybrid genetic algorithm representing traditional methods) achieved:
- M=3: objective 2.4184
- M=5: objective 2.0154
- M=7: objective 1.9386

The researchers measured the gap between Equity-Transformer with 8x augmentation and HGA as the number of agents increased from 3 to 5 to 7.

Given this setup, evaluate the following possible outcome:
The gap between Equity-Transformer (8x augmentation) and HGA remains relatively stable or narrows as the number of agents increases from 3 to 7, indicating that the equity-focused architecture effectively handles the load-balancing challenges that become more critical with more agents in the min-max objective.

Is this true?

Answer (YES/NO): YES